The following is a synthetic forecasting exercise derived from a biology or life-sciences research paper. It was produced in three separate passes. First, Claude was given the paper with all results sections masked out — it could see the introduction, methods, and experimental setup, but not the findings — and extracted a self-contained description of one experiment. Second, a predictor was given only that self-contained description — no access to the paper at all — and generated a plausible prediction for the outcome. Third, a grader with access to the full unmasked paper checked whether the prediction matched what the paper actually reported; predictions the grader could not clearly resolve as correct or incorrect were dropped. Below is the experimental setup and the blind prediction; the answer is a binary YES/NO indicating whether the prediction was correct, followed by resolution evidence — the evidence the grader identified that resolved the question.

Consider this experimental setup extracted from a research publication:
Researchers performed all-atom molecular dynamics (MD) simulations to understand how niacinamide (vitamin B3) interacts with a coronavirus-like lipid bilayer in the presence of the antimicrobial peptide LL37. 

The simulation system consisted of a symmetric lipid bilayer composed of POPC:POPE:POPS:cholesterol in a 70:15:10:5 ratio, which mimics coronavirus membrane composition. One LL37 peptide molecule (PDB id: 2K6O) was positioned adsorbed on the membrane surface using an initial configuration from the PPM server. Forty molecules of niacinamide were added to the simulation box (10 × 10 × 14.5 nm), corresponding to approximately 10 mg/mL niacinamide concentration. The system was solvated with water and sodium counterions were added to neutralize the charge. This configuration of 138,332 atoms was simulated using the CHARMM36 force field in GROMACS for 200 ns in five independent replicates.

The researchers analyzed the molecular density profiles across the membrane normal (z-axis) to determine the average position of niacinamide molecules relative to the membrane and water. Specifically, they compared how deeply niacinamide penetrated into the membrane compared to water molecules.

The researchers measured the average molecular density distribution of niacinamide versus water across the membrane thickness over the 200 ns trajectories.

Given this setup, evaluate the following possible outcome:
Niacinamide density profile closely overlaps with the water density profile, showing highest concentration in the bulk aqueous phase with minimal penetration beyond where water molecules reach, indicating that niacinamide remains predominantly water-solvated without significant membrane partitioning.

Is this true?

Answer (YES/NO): NO